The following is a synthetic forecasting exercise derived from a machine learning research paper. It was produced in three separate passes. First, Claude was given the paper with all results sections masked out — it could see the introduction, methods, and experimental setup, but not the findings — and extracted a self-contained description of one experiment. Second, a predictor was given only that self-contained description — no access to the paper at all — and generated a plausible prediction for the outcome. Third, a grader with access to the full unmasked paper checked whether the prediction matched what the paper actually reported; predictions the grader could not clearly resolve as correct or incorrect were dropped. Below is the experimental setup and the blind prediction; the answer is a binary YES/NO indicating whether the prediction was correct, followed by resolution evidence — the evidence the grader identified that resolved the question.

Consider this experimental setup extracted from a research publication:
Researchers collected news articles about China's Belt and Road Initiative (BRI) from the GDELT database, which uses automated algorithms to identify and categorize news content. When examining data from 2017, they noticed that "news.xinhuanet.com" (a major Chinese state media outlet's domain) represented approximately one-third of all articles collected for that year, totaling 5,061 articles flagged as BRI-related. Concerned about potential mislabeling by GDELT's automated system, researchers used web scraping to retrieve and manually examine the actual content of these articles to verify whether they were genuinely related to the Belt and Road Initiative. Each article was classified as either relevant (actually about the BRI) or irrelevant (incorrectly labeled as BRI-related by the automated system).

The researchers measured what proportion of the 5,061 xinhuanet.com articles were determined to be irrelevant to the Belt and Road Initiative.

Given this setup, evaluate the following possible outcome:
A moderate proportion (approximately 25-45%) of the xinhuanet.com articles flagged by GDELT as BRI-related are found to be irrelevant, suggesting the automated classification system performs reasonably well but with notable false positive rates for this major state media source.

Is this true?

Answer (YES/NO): NO